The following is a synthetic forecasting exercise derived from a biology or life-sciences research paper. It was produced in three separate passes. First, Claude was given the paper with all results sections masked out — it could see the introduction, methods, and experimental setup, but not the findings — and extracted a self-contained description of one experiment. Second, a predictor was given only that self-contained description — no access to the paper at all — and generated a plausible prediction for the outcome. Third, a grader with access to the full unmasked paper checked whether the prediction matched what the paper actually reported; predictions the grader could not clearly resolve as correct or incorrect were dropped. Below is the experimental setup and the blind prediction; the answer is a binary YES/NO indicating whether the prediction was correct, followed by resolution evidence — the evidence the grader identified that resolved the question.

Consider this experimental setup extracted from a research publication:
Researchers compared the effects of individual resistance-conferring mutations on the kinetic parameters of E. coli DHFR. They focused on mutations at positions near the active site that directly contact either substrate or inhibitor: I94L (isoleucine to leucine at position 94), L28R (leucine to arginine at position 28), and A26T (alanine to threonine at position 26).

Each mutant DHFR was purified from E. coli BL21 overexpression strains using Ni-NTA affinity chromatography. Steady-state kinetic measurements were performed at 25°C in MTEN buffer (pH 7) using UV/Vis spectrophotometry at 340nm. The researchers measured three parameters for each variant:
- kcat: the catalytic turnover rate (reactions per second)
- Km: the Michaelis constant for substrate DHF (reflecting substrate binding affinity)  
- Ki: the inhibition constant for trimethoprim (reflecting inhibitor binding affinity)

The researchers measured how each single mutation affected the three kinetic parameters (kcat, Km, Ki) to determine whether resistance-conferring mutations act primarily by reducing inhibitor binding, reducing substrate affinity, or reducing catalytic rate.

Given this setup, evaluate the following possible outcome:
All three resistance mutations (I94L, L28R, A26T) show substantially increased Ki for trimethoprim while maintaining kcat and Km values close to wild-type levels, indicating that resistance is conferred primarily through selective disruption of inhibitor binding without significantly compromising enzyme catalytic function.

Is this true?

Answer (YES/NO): NO